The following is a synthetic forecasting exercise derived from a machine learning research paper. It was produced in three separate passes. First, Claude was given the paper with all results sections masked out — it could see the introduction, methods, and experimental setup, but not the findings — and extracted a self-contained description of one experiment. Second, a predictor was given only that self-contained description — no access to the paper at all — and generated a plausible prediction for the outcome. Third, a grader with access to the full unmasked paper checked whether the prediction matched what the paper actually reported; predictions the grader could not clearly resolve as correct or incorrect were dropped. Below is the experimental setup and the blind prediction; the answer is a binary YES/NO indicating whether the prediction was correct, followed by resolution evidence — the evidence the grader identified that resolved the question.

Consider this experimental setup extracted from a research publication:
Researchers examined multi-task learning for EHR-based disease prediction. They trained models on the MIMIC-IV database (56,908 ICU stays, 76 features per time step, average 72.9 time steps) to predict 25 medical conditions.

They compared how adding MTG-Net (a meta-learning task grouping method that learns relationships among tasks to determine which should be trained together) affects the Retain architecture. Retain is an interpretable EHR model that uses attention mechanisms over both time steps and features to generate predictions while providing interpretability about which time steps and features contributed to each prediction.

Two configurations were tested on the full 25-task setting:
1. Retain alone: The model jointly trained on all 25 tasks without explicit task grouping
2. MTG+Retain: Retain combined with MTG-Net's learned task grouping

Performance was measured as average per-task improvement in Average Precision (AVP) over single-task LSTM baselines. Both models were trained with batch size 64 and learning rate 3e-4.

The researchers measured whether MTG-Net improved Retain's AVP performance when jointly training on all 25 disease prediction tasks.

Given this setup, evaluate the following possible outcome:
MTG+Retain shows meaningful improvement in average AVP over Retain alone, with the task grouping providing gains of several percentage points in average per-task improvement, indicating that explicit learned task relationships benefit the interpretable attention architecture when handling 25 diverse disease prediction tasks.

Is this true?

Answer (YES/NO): YES